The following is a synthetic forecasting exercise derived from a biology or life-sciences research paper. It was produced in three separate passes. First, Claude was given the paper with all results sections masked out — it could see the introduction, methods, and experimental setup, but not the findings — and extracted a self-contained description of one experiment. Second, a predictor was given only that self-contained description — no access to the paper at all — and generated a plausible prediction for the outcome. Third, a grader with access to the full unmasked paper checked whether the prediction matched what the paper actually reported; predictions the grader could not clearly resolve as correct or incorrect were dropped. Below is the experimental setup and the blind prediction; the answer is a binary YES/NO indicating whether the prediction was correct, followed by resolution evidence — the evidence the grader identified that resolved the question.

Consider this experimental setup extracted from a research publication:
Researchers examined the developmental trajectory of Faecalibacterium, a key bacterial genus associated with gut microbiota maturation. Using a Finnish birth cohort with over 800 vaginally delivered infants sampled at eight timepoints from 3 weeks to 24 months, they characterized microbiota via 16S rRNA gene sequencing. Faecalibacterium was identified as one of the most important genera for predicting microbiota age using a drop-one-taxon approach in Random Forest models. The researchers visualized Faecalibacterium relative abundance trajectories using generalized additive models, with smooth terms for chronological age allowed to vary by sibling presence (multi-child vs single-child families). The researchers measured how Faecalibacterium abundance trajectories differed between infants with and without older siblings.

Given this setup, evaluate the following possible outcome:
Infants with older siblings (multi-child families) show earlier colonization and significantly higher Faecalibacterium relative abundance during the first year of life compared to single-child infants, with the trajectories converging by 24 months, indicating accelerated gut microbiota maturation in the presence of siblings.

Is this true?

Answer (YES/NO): NO